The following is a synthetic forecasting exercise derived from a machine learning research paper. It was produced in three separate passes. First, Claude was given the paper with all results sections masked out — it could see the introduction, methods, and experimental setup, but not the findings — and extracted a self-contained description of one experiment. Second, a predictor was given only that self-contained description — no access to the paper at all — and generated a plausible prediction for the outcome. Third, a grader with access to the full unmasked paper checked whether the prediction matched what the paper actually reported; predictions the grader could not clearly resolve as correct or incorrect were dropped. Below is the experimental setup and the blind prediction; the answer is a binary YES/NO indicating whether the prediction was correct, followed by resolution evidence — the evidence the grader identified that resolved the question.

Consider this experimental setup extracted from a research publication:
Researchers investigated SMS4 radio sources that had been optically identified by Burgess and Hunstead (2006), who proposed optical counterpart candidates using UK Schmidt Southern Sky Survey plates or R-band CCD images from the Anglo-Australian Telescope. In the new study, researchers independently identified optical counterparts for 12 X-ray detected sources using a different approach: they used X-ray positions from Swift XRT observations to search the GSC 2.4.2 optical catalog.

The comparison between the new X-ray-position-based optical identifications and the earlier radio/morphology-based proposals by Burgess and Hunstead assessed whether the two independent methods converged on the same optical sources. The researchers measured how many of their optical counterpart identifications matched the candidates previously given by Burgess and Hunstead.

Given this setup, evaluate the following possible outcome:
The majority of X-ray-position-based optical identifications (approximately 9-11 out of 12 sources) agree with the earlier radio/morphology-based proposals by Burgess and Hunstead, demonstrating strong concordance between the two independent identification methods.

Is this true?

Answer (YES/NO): NO